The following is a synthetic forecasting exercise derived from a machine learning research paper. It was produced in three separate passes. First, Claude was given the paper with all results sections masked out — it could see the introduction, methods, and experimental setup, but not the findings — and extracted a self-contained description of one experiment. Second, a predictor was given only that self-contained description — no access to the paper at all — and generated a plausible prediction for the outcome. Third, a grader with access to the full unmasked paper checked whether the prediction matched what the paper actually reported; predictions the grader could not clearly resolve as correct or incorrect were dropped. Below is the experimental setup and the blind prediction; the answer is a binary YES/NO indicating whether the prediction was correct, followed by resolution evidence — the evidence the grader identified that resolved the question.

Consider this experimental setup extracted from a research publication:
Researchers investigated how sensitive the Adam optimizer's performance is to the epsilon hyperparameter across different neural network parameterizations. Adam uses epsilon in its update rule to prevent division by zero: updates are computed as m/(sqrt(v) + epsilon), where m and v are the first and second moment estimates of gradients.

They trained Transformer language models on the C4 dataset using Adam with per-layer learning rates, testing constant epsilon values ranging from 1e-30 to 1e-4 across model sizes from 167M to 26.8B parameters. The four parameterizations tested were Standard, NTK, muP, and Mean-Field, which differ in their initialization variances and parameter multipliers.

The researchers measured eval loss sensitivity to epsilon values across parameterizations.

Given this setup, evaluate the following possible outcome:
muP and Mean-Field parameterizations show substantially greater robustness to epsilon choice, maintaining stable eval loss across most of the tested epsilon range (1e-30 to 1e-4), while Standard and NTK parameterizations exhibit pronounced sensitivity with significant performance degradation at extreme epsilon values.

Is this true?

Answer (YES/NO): NO